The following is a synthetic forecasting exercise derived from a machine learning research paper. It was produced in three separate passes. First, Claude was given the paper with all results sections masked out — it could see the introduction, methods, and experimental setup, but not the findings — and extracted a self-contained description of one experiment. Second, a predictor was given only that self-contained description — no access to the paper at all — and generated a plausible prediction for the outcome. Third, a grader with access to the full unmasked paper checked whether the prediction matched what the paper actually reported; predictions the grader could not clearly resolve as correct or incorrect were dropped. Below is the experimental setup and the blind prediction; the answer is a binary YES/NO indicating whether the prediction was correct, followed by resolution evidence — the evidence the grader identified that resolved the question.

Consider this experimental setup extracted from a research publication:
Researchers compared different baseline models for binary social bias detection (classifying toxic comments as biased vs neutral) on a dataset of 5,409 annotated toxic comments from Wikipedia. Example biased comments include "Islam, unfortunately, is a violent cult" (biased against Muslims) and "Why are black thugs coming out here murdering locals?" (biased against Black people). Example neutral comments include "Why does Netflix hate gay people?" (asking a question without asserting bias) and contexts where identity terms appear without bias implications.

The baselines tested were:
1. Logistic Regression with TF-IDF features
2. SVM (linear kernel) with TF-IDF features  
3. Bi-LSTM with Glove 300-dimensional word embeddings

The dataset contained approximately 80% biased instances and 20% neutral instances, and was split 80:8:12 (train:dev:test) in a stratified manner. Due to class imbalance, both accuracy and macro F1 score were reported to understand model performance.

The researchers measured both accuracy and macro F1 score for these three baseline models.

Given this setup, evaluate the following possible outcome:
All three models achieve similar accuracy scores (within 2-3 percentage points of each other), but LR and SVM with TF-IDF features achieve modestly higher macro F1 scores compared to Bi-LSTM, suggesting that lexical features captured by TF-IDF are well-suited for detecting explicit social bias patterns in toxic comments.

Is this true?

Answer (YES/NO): NO